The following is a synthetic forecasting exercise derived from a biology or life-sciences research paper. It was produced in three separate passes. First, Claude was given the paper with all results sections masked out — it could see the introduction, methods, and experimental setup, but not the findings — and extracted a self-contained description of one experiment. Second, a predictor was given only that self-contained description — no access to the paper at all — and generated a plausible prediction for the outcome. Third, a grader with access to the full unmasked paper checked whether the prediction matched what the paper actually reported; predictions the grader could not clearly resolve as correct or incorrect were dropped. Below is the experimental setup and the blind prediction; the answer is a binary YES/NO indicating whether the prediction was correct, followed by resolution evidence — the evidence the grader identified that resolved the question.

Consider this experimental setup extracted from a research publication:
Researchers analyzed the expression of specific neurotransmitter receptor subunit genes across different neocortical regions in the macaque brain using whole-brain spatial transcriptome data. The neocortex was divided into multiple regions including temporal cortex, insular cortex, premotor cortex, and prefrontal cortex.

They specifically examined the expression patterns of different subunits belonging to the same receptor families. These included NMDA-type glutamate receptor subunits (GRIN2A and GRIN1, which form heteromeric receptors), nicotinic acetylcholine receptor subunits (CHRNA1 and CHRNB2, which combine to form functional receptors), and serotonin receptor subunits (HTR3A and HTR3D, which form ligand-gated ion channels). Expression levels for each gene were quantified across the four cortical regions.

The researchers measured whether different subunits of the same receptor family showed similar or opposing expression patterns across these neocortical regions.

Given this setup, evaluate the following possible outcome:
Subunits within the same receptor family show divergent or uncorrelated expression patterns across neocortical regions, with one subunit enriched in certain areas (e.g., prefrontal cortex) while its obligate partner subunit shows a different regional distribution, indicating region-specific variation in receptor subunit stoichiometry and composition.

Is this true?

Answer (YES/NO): YES